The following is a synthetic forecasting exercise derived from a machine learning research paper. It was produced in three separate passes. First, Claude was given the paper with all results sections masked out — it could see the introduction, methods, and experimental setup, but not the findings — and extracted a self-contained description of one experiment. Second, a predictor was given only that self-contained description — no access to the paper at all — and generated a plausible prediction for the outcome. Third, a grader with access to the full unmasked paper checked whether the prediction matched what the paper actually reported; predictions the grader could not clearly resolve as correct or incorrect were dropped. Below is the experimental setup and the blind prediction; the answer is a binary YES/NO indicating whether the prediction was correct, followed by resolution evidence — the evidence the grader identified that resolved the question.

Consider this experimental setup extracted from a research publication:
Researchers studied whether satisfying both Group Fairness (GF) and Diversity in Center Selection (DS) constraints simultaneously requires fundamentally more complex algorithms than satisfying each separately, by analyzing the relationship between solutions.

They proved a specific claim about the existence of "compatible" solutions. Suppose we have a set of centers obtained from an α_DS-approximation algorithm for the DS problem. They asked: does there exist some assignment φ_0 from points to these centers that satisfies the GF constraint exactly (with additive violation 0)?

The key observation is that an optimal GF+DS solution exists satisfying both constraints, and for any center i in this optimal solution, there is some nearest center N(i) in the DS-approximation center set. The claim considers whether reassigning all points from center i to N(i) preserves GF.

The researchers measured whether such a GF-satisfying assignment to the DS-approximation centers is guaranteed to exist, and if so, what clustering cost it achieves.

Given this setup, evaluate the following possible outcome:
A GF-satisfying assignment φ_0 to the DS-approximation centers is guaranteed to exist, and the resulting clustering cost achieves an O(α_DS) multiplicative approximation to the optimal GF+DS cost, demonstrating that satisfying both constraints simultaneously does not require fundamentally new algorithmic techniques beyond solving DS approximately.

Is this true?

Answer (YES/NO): YES